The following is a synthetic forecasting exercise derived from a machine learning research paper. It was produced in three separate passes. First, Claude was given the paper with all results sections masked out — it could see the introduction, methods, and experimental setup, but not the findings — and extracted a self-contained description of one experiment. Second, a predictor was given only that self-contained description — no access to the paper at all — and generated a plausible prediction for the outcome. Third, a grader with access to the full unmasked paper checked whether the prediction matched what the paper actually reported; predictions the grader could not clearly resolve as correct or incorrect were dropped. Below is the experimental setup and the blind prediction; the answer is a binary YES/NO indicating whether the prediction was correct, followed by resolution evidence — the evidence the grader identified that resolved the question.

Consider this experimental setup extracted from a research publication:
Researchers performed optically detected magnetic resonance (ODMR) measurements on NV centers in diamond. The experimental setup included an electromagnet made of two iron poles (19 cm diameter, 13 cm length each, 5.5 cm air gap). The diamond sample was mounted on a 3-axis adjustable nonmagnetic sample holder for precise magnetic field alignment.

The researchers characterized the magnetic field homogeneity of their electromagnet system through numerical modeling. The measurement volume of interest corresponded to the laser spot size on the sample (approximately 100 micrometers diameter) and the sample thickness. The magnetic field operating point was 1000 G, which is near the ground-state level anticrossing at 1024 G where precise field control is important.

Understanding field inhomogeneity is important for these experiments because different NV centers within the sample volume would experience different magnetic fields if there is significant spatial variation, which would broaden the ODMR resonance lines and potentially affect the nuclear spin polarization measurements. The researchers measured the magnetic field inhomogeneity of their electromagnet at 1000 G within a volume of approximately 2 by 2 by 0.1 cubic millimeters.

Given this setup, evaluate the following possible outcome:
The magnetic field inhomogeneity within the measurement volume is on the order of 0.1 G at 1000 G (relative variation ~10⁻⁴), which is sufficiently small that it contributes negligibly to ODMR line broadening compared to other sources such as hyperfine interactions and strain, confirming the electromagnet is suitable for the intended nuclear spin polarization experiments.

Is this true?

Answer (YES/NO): NO